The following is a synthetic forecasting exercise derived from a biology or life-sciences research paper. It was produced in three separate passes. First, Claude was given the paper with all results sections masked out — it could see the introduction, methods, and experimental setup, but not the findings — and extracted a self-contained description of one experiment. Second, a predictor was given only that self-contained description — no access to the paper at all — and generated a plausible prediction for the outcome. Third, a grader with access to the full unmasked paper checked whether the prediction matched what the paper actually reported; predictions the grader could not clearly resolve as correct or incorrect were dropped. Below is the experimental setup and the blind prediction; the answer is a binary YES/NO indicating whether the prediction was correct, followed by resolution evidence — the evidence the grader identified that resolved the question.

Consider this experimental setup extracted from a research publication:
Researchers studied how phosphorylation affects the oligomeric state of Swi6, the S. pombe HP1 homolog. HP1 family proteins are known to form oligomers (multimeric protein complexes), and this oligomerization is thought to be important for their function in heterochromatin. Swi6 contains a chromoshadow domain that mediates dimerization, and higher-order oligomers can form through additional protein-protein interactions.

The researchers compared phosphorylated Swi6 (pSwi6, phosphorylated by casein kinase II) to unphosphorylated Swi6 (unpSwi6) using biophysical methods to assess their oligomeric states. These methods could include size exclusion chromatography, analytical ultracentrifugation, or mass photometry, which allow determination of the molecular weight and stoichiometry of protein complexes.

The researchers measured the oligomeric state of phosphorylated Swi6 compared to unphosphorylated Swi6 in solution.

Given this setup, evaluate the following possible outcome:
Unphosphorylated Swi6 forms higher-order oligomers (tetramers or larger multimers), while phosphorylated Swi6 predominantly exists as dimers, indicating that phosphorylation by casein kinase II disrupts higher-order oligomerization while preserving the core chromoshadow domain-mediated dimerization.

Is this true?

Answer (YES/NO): NO